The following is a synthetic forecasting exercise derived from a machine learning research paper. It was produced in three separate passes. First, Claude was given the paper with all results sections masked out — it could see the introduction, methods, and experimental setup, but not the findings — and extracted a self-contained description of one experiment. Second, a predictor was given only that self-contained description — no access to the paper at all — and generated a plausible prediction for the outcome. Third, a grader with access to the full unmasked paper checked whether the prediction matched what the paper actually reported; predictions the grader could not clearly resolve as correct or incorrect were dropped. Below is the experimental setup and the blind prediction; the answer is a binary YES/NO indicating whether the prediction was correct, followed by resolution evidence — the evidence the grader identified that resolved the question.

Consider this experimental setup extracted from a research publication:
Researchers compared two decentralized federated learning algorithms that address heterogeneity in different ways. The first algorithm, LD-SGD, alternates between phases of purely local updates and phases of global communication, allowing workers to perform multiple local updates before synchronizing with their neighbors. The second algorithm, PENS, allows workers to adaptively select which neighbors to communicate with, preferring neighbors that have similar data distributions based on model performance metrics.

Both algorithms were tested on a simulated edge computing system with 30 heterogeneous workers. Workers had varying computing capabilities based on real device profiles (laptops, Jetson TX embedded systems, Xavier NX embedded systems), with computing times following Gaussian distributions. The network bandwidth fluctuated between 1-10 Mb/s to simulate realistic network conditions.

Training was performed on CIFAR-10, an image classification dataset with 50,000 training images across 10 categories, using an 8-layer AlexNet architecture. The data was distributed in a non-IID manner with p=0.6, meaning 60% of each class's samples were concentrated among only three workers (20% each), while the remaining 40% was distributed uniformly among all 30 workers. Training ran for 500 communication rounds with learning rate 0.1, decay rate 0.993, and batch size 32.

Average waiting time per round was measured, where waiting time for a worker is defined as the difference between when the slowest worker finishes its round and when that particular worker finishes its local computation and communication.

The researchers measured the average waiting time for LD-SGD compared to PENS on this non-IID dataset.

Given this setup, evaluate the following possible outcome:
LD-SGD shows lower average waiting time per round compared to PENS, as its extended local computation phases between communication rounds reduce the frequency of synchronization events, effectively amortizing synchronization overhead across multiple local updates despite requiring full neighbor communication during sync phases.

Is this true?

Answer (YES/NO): YES